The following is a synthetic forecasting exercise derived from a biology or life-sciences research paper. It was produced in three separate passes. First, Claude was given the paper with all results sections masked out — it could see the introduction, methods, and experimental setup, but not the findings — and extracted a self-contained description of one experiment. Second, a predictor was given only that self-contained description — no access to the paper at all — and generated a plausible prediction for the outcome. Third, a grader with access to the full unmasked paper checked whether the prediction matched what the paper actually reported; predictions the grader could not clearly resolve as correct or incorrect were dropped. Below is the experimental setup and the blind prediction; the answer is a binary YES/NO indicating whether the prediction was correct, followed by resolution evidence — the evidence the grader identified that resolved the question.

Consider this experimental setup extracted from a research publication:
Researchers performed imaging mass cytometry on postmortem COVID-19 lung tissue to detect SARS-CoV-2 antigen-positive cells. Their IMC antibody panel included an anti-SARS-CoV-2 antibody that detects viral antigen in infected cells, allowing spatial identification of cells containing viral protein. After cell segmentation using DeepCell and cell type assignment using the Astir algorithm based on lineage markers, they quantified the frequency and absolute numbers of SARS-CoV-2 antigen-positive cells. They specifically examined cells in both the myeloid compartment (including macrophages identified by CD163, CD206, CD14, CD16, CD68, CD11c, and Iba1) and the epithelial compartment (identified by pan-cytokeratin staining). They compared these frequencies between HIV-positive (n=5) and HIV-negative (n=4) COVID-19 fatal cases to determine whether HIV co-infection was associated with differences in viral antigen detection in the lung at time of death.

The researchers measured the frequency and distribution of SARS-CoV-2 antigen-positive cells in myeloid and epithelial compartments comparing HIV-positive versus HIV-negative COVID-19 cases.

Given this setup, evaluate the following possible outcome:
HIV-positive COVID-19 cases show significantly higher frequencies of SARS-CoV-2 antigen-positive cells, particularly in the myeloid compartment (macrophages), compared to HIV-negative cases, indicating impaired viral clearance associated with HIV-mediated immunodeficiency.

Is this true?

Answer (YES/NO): NO